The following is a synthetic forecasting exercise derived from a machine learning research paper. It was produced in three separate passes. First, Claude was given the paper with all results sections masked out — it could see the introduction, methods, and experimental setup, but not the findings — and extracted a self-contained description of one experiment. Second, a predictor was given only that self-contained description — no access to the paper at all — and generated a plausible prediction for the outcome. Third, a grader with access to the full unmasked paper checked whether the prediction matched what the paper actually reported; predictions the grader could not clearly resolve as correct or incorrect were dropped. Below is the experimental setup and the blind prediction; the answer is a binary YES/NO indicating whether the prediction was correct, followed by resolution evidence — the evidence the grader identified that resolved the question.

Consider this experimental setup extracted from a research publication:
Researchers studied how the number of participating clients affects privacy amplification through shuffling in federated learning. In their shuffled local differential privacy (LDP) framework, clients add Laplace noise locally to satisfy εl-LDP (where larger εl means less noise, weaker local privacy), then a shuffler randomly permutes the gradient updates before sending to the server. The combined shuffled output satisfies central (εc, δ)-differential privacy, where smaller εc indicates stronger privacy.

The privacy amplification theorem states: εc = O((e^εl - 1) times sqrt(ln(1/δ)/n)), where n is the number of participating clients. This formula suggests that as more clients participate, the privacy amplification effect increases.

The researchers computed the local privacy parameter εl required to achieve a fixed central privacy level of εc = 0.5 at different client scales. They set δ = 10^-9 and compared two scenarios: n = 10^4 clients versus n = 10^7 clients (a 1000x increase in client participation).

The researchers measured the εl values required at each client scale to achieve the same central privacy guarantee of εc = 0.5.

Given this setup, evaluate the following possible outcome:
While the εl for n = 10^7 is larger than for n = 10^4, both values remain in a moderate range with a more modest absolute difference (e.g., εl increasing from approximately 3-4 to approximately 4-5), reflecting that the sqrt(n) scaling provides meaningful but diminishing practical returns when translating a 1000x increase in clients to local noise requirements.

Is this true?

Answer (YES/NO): NO